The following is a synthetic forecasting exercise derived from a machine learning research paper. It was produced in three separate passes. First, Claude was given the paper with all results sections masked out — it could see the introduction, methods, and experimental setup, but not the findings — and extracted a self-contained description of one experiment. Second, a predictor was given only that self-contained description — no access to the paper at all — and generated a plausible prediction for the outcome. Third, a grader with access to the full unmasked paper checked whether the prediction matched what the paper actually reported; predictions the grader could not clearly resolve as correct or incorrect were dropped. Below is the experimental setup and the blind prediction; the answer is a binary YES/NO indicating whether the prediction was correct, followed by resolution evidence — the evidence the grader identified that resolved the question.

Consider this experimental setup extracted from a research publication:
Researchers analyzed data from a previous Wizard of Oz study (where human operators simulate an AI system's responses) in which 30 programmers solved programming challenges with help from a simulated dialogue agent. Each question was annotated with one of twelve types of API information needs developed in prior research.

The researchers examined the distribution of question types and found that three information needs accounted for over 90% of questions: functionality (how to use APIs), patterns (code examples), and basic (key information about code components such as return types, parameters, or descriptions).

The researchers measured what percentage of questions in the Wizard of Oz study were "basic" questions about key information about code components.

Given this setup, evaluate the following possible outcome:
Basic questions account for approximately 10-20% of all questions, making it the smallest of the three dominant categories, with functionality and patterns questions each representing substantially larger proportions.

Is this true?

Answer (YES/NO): NO